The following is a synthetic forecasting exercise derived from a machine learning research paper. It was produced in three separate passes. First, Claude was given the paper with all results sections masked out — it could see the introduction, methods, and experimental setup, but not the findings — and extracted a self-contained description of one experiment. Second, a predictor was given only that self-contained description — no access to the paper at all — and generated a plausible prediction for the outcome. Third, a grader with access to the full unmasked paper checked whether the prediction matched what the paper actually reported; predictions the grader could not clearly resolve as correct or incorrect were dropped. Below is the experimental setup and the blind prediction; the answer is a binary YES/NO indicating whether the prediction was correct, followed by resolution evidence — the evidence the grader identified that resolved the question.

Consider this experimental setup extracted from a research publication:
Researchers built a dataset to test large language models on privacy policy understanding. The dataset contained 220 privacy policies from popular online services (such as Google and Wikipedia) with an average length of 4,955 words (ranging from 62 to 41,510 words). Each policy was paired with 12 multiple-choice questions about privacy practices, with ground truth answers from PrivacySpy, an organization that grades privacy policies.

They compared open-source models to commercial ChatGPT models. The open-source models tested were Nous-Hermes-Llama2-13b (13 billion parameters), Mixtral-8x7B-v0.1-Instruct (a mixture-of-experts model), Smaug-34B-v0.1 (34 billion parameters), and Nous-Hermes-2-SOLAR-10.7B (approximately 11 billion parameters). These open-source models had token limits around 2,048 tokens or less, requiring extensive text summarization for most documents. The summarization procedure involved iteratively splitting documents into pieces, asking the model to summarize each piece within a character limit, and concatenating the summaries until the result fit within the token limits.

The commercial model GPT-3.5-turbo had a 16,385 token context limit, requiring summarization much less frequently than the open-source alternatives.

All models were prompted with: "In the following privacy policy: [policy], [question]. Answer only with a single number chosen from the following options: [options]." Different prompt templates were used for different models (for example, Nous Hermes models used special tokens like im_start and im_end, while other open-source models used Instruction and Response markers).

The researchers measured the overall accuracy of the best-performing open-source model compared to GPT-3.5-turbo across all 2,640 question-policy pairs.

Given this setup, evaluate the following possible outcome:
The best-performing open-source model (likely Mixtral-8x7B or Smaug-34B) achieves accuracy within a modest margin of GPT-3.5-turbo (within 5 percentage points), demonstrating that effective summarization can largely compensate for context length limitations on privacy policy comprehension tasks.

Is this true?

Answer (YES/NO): NO